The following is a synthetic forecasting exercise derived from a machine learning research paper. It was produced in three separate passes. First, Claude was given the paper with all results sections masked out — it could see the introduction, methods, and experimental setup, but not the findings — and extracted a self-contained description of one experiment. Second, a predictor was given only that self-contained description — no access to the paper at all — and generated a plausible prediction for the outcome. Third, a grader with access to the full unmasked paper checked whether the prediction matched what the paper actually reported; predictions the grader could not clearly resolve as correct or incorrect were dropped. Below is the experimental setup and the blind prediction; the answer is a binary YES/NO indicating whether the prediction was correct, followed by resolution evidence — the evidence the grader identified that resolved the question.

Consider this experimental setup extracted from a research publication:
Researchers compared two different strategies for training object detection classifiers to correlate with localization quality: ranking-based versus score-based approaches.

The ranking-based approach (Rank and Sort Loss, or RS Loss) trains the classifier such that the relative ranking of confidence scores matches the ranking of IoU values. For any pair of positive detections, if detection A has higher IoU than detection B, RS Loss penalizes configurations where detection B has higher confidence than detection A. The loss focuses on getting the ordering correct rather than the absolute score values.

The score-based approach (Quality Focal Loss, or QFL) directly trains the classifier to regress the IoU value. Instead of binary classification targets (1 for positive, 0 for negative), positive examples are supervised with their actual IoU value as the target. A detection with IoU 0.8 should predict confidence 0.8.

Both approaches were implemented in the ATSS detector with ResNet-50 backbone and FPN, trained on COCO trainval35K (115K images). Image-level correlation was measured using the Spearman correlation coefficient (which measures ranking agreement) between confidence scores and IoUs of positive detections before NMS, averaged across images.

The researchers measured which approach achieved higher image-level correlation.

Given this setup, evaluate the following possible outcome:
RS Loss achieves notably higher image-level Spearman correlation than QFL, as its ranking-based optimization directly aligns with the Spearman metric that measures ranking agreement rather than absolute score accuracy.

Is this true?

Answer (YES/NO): NO